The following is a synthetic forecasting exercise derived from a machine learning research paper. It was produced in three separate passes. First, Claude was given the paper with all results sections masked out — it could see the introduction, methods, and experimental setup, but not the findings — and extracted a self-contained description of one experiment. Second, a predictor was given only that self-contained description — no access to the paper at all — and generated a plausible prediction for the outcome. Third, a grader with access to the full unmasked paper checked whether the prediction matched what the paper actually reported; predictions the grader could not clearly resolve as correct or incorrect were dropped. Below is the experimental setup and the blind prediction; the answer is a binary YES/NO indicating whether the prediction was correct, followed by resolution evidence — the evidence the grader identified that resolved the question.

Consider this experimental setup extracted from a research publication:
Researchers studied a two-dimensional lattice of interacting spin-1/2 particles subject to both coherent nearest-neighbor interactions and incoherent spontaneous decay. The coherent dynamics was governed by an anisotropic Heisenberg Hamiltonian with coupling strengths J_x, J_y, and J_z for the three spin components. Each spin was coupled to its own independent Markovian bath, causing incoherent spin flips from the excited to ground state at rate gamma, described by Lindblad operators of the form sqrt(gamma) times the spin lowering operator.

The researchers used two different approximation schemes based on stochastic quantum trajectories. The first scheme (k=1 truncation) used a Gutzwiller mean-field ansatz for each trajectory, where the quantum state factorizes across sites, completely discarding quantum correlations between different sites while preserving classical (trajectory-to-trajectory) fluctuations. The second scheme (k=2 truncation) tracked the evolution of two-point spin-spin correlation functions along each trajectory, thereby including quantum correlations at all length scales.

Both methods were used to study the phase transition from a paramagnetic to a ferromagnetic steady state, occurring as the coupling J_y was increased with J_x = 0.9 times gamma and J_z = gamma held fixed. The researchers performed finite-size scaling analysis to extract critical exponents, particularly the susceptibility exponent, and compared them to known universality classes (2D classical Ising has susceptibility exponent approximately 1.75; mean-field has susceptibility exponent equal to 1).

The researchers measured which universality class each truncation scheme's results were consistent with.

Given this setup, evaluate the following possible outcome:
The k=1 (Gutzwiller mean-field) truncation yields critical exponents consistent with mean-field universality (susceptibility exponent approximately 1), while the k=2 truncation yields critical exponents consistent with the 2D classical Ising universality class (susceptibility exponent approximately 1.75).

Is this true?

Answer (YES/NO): NO